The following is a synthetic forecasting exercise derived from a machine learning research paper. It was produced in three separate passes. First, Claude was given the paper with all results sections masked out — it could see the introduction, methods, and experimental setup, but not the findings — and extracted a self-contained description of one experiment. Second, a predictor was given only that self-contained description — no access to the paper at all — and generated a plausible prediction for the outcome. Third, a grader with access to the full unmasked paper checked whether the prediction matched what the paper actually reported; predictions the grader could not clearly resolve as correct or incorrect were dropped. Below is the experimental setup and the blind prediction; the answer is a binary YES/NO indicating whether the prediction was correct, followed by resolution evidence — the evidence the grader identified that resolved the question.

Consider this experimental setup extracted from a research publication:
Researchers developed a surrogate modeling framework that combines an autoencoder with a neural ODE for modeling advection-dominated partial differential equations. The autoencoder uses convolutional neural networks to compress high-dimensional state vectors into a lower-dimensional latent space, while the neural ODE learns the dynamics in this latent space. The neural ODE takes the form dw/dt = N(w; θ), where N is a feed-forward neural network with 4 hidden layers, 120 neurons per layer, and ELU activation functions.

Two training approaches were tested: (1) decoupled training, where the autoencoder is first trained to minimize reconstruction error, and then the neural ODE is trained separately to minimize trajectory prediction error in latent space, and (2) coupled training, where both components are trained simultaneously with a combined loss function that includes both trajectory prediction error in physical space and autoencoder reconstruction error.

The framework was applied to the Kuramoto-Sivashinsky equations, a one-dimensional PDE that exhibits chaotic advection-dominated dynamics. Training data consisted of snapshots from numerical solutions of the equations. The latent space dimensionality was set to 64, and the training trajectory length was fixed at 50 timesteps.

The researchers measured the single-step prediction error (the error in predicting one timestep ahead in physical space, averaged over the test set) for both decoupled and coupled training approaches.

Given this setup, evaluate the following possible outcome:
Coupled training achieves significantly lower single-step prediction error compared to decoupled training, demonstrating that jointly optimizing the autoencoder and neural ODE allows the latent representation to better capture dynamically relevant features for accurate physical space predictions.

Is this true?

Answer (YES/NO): NO